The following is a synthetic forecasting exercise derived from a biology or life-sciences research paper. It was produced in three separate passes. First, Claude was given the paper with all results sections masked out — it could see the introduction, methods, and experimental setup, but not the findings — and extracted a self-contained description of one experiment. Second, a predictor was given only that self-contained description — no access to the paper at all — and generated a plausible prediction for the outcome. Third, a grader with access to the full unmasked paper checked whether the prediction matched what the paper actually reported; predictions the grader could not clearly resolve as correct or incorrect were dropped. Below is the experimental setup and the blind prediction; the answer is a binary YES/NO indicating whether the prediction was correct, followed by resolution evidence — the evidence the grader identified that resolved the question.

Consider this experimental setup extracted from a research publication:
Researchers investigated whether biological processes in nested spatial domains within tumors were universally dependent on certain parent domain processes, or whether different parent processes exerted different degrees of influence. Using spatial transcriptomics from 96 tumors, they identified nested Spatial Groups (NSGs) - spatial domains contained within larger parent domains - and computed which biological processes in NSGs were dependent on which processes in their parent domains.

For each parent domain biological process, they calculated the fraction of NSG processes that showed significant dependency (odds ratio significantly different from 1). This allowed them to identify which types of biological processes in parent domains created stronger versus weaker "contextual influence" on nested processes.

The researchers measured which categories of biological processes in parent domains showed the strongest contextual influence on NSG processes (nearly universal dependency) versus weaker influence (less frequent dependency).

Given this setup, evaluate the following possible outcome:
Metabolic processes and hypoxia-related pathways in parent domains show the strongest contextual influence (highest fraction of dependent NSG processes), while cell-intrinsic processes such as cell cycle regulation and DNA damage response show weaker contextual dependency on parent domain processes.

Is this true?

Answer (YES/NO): NO